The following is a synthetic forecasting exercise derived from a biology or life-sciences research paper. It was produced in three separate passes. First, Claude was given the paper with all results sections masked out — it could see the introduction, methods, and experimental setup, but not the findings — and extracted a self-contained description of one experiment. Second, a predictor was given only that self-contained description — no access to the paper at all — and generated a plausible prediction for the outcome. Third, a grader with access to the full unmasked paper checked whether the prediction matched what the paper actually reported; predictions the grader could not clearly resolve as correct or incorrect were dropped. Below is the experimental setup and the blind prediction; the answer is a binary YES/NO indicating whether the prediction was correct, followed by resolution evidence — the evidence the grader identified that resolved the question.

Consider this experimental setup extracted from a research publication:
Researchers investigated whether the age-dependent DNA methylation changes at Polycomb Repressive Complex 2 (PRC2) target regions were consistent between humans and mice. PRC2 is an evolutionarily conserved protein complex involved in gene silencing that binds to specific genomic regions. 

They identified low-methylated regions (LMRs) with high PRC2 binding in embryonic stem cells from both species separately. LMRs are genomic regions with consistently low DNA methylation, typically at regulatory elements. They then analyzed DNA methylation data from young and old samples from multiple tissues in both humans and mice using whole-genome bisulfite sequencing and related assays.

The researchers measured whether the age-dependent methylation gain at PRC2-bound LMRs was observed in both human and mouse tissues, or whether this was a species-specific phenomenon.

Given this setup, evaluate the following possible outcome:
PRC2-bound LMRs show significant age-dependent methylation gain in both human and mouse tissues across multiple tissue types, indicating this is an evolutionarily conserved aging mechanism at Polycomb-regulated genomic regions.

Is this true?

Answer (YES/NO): YES